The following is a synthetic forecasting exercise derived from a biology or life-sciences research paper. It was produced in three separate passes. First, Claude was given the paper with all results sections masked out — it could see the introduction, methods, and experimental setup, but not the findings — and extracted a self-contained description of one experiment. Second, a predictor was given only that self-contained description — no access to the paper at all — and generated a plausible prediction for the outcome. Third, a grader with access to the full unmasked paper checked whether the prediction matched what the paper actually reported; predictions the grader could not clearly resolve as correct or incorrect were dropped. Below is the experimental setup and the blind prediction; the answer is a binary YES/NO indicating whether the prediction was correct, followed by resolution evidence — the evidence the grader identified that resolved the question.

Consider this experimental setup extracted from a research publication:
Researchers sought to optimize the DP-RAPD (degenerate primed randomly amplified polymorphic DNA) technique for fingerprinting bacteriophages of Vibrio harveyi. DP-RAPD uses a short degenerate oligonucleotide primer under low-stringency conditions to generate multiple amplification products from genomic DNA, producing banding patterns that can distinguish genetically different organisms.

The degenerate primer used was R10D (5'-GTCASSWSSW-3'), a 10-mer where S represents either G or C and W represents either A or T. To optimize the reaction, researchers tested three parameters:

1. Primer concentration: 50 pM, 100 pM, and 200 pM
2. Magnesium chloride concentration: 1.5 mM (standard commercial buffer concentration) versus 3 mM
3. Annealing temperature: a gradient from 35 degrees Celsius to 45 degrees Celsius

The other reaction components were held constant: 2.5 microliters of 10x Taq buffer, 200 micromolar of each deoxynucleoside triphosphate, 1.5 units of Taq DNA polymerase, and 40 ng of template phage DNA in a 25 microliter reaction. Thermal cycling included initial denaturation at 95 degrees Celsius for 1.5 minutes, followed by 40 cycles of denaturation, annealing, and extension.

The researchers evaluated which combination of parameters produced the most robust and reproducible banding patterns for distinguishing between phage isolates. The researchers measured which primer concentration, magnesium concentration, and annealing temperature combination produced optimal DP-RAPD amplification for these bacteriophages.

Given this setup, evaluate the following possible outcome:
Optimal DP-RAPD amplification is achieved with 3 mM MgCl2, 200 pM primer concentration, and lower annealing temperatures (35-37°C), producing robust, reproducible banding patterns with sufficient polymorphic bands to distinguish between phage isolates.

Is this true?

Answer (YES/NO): NO